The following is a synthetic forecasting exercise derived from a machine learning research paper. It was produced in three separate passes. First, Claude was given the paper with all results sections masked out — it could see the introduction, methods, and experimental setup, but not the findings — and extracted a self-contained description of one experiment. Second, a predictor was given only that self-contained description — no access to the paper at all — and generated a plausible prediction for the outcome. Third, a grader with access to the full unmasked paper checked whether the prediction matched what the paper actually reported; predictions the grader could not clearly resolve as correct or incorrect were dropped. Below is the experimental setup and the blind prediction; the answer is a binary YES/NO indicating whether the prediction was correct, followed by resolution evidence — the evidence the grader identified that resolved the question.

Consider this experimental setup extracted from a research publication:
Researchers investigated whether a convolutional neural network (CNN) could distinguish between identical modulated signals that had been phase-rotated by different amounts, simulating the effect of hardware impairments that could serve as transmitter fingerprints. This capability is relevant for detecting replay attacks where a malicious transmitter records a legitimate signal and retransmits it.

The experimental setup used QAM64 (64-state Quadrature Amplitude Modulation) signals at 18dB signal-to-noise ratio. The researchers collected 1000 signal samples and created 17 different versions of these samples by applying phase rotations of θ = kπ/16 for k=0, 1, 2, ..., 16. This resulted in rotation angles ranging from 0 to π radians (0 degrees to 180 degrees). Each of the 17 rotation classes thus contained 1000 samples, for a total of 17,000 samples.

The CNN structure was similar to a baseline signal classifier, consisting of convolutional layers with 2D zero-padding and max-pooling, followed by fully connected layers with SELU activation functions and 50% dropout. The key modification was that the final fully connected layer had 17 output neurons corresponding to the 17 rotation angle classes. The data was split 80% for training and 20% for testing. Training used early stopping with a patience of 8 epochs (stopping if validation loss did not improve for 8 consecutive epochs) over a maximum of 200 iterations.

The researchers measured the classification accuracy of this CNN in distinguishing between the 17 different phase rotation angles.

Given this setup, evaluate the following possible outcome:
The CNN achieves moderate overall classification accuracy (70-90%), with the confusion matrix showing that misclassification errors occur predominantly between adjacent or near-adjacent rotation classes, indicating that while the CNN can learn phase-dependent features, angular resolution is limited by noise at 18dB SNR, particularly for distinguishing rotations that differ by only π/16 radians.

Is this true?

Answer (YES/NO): NO